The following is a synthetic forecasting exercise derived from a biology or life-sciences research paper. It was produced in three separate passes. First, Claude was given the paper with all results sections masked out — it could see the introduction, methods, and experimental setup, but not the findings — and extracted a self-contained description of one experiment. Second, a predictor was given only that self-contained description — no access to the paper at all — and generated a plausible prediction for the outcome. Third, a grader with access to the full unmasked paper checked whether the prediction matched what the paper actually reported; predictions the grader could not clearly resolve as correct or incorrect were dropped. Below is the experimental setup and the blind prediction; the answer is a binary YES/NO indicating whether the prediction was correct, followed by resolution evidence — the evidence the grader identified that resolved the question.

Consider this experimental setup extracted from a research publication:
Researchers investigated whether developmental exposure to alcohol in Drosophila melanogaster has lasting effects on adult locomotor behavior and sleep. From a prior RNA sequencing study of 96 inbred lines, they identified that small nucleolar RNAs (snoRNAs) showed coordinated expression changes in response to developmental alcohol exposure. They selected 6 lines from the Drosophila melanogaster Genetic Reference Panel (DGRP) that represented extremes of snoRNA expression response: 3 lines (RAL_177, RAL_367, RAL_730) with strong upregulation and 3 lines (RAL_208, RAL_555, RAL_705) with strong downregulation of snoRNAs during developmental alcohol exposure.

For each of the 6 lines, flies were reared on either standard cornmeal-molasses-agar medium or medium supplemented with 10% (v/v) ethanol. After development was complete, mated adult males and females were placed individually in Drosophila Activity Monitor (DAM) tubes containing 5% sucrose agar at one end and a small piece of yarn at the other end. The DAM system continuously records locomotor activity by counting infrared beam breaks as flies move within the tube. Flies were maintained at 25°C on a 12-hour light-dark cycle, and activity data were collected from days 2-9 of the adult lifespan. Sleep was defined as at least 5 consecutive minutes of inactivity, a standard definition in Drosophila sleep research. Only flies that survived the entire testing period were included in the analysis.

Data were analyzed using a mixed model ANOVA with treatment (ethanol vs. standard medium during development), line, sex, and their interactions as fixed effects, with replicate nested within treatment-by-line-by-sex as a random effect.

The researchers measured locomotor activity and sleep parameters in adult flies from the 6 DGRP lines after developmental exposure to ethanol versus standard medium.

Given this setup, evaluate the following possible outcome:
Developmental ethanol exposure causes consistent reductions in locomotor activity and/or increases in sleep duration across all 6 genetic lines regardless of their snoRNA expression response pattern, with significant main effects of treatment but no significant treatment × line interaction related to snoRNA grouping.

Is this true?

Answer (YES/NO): NO